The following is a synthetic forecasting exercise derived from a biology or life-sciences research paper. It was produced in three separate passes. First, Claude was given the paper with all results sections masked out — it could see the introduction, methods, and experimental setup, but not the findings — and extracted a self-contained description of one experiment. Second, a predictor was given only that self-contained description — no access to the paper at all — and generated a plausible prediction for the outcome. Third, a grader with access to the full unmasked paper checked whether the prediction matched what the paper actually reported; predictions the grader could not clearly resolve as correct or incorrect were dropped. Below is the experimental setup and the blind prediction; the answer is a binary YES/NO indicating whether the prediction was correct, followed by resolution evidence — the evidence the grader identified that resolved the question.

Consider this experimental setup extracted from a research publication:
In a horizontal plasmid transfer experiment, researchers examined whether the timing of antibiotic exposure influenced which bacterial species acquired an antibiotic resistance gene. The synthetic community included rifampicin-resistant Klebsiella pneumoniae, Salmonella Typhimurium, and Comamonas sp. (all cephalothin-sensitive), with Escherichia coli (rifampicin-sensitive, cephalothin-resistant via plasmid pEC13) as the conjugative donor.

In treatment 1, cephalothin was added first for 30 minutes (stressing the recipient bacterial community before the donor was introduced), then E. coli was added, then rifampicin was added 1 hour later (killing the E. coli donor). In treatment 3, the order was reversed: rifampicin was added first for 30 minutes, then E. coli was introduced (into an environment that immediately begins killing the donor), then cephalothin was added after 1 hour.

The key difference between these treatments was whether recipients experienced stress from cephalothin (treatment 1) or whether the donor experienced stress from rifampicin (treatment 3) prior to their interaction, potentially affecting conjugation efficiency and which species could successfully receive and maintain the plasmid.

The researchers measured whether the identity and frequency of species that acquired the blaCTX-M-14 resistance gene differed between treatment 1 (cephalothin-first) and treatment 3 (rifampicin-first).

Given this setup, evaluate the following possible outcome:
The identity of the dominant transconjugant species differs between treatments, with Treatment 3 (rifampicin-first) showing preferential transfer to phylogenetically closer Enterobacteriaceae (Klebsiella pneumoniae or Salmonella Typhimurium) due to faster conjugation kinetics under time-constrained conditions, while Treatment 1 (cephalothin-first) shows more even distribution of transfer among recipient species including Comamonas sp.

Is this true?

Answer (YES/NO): NO